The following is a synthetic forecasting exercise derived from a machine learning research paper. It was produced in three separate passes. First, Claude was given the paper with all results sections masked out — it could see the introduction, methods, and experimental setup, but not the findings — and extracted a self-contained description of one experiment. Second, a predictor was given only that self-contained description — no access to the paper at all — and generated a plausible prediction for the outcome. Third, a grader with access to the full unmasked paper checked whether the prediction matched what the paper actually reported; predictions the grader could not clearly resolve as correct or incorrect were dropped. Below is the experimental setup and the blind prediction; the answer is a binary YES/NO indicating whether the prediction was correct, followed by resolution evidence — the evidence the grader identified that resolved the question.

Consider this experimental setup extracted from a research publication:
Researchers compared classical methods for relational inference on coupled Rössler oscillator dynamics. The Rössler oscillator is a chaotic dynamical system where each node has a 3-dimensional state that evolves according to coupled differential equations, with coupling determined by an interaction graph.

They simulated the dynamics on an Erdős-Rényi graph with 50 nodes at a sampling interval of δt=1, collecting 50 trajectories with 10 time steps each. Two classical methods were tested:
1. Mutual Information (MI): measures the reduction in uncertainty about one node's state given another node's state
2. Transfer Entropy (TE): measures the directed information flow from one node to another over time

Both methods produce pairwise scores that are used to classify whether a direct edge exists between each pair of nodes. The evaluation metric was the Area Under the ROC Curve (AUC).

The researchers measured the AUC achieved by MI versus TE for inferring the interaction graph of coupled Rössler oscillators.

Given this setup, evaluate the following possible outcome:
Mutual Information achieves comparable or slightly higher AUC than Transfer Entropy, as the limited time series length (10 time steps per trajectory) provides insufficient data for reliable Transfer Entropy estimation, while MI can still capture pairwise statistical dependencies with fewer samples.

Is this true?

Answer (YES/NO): NO